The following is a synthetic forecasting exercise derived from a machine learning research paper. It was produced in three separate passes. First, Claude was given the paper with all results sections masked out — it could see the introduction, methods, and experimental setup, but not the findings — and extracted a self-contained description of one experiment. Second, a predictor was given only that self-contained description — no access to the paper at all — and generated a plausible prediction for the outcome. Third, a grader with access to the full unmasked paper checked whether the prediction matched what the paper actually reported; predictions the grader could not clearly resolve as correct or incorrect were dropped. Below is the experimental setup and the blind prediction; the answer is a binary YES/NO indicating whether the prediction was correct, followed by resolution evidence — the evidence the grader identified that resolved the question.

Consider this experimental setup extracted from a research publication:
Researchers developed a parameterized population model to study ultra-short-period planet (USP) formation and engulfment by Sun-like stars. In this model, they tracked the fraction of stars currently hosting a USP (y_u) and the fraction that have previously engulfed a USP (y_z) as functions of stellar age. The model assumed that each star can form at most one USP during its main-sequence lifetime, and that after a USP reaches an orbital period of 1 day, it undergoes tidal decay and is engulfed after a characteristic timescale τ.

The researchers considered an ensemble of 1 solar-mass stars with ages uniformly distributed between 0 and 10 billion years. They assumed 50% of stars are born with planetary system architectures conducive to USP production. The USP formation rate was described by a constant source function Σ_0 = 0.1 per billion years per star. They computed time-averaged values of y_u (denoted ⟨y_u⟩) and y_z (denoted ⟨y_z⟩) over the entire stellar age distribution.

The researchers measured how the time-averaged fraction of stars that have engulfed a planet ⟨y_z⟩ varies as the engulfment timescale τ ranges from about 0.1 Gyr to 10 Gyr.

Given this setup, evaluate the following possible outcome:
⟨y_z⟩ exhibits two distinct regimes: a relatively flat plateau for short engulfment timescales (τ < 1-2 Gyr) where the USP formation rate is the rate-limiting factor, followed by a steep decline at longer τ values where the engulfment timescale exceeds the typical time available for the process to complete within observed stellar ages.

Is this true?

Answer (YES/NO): NO